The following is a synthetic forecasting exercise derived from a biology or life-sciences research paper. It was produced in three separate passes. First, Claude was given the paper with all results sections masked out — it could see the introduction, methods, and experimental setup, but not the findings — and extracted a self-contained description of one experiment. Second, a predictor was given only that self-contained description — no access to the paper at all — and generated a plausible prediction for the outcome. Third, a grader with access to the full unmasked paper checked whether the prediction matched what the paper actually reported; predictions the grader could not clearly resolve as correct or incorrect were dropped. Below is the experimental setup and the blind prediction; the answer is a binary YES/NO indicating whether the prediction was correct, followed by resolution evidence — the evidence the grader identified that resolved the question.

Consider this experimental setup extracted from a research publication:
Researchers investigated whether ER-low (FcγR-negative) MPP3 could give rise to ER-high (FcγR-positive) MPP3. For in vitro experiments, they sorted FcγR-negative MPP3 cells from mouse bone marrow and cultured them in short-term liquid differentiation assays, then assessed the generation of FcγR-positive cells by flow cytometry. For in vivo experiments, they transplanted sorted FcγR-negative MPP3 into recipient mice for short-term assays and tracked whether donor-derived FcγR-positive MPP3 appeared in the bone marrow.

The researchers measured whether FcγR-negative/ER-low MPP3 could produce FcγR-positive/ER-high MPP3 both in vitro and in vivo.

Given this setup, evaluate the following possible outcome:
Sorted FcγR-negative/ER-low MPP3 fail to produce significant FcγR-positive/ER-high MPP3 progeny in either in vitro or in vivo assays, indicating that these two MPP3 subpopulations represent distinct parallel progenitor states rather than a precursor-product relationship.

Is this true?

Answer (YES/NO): NO